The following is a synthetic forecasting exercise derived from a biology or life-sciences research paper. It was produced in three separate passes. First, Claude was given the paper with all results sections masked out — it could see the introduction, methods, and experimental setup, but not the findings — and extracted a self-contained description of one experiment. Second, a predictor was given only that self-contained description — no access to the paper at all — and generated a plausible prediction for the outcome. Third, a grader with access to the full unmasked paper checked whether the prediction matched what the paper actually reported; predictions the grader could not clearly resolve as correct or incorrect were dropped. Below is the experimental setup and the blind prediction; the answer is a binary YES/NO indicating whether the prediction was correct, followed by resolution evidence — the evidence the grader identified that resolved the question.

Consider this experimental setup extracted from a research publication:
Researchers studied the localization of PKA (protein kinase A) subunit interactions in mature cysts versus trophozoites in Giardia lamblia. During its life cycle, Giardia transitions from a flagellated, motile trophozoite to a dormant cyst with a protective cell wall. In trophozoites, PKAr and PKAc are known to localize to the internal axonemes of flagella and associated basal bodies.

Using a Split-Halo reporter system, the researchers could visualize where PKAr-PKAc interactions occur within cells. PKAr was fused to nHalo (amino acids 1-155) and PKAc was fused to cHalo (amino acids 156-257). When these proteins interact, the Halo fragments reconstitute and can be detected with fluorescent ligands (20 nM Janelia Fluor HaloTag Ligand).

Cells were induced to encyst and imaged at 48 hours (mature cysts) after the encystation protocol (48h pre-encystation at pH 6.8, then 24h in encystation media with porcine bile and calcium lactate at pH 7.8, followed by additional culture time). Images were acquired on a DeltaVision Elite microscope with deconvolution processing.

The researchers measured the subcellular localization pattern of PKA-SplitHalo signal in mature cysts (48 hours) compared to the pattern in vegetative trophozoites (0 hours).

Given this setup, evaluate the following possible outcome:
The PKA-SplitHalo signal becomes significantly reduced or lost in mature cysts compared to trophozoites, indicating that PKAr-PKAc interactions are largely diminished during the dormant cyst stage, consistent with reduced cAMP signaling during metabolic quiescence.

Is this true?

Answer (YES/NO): NO